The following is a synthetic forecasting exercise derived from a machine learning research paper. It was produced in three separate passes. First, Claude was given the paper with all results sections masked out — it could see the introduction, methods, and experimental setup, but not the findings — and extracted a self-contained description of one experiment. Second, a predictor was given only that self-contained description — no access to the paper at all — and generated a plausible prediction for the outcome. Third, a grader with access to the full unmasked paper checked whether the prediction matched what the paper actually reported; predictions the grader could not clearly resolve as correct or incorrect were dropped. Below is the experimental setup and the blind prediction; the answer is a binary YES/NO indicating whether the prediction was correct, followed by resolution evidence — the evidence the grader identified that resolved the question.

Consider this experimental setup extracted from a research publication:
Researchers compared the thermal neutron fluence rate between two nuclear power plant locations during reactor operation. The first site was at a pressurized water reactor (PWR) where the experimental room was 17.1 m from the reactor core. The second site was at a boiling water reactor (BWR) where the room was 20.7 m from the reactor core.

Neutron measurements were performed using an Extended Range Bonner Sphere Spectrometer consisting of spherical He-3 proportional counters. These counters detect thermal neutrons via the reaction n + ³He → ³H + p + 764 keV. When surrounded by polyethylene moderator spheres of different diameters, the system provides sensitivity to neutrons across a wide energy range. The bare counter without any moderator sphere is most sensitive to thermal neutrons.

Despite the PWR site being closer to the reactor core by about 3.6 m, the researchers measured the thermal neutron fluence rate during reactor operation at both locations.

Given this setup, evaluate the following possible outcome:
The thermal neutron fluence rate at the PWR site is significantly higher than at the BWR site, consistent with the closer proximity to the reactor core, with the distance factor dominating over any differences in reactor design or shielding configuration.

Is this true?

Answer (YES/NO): NO